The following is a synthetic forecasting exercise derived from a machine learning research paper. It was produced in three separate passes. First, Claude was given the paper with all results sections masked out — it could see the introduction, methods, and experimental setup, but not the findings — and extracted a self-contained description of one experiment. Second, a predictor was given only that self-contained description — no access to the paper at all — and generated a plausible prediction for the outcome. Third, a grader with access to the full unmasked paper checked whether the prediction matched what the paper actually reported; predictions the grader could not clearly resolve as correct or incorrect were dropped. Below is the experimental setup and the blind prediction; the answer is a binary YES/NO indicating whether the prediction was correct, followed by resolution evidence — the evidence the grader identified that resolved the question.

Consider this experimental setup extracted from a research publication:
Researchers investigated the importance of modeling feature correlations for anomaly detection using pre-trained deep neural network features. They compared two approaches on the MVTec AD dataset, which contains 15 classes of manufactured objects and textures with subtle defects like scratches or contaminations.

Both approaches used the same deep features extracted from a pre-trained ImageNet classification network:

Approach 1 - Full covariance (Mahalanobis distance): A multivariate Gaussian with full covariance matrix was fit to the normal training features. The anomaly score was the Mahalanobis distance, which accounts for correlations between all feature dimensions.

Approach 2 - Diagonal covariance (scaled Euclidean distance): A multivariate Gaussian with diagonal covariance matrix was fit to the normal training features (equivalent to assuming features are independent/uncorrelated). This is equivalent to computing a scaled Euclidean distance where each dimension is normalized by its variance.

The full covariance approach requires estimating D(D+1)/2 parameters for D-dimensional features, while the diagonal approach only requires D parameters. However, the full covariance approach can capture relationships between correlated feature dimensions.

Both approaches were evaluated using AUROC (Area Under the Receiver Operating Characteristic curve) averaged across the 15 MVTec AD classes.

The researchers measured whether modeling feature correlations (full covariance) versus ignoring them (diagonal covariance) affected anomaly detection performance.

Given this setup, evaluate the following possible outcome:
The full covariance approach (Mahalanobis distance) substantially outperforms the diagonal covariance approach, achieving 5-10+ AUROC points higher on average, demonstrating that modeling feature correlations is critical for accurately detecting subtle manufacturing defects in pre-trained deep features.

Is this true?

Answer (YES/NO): YES